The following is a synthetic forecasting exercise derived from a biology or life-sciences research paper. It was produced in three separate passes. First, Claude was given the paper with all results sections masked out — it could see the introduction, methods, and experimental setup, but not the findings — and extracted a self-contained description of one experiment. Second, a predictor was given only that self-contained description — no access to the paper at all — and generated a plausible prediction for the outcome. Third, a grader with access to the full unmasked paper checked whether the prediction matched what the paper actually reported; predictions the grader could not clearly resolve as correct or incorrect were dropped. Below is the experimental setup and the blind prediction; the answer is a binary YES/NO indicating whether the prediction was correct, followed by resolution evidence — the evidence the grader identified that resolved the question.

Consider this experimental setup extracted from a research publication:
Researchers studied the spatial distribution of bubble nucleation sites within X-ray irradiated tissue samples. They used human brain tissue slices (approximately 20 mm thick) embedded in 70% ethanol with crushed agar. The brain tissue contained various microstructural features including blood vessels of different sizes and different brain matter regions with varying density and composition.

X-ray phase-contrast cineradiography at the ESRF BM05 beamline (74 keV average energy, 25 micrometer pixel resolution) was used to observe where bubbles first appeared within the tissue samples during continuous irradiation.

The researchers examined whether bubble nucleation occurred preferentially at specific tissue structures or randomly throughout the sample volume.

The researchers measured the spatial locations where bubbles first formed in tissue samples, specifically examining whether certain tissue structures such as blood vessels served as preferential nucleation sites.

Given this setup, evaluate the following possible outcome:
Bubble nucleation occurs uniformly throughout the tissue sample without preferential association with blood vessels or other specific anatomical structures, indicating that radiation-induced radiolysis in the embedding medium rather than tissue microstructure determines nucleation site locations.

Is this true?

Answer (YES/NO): NO